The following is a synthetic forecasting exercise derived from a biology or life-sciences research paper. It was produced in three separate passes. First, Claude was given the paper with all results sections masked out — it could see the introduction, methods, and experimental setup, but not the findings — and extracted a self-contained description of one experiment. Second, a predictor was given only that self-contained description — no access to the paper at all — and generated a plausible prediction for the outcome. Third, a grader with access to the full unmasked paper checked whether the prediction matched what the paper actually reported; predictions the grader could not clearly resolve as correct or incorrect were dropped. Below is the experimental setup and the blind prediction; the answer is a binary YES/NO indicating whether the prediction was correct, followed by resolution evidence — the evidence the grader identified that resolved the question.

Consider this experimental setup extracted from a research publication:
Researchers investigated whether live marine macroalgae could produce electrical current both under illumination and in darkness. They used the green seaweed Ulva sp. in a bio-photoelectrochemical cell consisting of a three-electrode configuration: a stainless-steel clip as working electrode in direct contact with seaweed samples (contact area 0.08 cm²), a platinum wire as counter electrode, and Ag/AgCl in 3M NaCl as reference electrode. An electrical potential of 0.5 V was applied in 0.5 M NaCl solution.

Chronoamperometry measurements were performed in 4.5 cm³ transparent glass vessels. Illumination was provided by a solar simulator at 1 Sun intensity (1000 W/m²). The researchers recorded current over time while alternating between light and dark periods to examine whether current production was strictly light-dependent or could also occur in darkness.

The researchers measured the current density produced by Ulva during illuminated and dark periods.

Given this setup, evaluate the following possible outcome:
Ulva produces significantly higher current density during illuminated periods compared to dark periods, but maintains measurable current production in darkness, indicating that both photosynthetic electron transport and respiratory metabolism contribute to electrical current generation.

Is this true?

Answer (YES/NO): YES